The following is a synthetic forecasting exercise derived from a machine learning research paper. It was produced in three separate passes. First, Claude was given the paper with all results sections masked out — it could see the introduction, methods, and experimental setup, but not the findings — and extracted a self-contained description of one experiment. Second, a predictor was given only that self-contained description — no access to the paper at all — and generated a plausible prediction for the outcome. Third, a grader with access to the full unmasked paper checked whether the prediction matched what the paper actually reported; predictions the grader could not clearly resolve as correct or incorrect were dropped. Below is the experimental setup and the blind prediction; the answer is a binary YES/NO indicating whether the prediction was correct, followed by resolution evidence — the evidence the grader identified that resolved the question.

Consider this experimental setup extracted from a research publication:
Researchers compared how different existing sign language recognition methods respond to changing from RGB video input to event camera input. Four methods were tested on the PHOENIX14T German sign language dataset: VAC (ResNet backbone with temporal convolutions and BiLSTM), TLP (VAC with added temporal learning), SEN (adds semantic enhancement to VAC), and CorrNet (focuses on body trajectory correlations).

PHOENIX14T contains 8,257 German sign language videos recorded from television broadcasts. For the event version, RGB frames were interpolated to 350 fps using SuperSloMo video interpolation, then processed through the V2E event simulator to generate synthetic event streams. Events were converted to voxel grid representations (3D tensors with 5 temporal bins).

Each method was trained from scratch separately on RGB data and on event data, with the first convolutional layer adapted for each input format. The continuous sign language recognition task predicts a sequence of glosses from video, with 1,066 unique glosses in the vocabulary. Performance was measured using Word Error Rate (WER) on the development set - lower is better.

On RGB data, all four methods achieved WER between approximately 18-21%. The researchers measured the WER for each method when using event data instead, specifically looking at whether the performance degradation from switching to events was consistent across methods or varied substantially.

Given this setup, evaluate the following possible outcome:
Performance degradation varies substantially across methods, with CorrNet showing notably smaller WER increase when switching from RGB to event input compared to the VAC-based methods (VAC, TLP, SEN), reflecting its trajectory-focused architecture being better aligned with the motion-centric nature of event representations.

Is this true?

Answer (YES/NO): NO